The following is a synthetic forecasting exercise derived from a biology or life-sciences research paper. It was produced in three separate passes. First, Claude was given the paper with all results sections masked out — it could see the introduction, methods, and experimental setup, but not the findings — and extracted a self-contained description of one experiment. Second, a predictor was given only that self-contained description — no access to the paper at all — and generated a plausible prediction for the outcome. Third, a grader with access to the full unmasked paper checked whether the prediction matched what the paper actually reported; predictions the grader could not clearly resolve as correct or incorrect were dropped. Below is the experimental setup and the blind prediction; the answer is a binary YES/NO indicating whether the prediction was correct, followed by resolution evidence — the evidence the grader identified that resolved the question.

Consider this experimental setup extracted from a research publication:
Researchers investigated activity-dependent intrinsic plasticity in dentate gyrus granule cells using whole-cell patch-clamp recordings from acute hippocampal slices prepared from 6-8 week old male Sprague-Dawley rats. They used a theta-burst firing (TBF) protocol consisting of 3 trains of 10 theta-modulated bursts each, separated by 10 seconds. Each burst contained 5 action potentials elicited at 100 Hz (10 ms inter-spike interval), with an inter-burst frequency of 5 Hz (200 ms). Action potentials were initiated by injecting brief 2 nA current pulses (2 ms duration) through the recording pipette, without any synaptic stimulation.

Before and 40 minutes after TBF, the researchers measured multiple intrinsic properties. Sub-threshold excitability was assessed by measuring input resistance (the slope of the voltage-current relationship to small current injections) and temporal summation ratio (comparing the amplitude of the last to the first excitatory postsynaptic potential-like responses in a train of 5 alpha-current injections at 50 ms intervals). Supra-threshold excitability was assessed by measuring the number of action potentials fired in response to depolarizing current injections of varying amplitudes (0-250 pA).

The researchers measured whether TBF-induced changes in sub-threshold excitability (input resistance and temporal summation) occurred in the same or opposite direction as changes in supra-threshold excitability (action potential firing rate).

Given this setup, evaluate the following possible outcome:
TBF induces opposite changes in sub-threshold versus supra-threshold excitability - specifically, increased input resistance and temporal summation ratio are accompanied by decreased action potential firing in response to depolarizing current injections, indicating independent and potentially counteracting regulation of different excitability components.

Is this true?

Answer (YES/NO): NO